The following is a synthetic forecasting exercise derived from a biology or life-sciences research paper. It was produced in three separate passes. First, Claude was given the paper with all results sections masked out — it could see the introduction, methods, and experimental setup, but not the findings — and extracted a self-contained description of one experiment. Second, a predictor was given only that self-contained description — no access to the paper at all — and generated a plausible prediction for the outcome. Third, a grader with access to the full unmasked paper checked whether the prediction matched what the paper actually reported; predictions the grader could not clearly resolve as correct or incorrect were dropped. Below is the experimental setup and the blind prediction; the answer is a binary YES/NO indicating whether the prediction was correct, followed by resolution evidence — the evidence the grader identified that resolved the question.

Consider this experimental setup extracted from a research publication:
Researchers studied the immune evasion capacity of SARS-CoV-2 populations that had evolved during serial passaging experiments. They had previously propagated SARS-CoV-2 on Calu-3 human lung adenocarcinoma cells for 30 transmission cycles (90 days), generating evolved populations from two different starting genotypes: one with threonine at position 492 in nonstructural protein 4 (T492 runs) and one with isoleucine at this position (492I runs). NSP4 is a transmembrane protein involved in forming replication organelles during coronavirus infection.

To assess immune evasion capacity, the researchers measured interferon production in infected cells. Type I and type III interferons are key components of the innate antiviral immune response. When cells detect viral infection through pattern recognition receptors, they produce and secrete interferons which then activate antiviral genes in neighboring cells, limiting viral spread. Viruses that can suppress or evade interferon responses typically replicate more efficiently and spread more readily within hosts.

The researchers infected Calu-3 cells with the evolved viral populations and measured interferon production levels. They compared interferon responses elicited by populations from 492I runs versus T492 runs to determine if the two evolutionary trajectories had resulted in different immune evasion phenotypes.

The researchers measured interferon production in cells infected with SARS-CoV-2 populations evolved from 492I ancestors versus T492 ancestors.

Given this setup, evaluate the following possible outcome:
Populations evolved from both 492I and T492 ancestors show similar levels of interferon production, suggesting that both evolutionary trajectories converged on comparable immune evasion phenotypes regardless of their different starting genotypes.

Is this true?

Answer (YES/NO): NO